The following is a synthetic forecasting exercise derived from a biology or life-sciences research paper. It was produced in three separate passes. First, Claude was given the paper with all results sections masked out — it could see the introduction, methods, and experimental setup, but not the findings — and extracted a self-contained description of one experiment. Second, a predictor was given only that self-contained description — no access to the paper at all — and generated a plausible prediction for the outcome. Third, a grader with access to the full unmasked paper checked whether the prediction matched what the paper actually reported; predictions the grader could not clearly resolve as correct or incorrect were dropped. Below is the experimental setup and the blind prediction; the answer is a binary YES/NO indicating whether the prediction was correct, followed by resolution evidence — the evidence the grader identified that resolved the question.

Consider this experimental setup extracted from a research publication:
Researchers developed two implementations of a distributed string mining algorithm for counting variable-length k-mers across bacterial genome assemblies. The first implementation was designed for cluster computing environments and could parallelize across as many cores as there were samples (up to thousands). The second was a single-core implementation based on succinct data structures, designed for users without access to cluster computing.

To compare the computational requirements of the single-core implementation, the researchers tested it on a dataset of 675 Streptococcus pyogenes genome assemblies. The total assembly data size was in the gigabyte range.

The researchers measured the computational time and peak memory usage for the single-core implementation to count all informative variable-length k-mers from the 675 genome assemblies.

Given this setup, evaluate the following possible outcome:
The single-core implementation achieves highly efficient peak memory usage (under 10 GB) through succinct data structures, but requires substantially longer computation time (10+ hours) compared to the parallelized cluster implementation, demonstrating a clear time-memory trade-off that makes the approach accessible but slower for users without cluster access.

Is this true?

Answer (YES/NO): NO